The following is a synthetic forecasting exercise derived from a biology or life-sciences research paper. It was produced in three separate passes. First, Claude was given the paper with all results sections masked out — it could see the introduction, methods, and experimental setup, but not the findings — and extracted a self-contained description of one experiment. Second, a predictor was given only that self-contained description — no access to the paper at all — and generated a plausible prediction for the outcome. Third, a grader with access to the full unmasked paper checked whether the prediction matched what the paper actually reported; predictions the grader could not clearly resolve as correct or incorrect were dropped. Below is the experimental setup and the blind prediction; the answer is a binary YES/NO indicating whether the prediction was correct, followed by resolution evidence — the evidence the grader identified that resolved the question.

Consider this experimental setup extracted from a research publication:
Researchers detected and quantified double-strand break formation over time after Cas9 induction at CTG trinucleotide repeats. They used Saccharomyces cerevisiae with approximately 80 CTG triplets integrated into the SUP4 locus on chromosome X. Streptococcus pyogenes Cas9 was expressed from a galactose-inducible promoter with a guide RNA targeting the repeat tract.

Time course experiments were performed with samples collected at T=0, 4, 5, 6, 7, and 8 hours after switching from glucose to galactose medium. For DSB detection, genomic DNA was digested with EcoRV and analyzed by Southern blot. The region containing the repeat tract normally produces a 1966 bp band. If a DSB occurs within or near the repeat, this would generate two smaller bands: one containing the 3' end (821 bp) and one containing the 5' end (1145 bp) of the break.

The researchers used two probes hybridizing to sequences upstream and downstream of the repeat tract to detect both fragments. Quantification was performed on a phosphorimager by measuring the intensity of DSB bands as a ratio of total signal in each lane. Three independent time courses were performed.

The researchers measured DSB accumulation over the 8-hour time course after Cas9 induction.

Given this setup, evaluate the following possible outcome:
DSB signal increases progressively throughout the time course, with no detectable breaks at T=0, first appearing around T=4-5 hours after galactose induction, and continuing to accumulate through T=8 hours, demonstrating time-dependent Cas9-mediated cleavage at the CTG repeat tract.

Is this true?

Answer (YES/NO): NO